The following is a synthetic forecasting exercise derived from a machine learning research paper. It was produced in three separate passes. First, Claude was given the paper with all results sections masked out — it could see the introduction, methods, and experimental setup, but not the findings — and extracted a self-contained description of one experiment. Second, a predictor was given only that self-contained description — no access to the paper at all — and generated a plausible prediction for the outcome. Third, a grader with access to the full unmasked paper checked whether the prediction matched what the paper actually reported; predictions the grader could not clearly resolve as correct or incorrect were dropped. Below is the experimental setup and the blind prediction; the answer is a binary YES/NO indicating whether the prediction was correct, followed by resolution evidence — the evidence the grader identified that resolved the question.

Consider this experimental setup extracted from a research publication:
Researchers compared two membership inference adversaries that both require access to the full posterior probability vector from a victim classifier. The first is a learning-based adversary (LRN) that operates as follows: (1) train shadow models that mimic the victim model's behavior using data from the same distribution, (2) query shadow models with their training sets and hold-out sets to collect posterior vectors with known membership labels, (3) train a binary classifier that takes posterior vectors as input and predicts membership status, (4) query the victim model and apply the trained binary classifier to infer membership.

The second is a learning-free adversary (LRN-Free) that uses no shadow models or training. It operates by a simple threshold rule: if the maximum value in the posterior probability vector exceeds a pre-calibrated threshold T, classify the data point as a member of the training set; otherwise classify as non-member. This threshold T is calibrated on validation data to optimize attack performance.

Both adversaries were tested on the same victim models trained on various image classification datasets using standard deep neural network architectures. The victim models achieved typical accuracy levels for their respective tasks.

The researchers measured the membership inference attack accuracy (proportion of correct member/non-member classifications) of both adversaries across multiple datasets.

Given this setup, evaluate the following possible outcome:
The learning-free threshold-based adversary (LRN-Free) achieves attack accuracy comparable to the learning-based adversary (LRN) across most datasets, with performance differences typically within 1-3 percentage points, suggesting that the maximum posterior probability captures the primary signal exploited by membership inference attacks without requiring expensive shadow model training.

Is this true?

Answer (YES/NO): YES